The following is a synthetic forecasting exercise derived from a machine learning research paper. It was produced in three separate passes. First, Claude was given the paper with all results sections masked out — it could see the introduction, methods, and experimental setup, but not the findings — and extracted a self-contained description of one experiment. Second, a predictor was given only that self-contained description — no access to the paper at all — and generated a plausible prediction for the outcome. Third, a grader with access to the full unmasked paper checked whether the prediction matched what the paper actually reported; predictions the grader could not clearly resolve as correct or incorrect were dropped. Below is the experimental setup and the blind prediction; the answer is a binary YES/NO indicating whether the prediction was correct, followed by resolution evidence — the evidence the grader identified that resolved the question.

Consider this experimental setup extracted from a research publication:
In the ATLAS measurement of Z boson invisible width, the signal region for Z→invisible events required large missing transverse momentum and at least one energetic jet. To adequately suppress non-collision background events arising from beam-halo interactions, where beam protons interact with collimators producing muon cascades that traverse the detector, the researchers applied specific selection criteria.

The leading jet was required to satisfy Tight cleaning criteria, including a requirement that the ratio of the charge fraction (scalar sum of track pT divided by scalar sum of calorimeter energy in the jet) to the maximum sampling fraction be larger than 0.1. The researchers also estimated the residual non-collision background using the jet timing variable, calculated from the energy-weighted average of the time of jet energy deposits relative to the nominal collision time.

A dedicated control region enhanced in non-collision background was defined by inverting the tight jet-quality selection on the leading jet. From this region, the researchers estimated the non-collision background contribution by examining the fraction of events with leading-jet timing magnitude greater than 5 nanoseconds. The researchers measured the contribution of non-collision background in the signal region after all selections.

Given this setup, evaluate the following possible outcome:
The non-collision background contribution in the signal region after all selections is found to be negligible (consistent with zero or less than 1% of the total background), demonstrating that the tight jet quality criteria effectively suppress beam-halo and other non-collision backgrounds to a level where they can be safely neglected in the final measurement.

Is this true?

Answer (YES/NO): NO